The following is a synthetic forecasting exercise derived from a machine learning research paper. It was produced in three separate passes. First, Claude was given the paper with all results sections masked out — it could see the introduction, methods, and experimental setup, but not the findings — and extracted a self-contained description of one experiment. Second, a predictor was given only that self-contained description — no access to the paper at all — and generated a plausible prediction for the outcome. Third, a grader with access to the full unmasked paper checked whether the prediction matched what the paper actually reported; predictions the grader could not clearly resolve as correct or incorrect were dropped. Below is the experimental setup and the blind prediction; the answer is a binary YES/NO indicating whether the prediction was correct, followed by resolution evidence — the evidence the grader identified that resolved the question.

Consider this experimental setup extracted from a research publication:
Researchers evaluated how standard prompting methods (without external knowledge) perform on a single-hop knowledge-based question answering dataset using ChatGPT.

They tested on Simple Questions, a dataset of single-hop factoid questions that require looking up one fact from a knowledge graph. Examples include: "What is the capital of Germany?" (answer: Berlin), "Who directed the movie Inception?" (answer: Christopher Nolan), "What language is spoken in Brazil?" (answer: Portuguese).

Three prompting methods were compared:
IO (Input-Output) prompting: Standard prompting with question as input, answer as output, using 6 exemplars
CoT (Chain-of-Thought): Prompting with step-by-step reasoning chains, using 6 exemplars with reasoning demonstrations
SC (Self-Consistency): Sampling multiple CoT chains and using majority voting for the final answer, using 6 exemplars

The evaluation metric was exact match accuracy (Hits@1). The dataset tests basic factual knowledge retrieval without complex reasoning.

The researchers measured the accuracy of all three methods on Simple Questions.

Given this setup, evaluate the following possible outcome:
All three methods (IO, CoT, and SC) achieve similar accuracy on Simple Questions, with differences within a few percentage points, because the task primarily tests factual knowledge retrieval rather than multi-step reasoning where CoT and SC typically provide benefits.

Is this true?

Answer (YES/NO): YES